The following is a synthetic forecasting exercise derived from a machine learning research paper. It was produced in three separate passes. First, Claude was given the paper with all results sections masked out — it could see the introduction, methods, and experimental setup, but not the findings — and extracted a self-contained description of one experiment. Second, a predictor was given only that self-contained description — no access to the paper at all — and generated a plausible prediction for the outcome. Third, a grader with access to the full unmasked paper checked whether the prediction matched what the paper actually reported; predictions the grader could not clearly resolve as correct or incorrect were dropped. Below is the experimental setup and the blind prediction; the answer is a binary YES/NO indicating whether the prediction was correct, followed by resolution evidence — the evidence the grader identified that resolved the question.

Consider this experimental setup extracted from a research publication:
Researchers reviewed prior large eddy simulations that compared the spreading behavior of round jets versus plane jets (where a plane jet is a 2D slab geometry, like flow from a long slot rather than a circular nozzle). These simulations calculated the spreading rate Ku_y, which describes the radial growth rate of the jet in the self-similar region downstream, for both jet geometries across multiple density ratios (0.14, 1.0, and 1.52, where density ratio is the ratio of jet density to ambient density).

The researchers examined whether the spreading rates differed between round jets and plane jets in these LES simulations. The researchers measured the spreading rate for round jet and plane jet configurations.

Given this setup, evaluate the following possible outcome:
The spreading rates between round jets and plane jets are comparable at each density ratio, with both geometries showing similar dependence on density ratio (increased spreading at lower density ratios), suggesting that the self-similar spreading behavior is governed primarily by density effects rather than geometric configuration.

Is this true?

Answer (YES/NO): NO